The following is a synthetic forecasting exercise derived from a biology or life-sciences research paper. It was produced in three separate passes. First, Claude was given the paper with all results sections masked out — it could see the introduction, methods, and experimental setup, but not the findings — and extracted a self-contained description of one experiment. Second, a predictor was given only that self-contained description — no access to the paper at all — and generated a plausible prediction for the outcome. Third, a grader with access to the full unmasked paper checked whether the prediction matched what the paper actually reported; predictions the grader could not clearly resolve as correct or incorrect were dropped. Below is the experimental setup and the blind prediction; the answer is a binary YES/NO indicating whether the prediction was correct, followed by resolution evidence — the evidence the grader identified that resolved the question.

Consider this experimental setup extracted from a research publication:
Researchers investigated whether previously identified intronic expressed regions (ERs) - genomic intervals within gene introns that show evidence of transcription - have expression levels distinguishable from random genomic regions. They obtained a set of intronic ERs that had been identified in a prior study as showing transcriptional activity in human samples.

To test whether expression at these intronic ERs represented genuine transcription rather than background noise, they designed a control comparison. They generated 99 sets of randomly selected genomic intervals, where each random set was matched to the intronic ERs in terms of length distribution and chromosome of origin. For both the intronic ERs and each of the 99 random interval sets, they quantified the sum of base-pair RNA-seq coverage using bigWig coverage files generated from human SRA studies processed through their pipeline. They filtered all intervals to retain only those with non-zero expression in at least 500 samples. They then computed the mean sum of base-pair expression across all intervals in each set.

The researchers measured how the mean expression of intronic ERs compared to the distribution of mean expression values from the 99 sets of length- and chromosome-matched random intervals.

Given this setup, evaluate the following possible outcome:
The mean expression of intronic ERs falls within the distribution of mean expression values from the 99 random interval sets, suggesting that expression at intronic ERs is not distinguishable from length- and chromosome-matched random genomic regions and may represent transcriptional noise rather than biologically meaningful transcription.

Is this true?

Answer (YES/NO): NO